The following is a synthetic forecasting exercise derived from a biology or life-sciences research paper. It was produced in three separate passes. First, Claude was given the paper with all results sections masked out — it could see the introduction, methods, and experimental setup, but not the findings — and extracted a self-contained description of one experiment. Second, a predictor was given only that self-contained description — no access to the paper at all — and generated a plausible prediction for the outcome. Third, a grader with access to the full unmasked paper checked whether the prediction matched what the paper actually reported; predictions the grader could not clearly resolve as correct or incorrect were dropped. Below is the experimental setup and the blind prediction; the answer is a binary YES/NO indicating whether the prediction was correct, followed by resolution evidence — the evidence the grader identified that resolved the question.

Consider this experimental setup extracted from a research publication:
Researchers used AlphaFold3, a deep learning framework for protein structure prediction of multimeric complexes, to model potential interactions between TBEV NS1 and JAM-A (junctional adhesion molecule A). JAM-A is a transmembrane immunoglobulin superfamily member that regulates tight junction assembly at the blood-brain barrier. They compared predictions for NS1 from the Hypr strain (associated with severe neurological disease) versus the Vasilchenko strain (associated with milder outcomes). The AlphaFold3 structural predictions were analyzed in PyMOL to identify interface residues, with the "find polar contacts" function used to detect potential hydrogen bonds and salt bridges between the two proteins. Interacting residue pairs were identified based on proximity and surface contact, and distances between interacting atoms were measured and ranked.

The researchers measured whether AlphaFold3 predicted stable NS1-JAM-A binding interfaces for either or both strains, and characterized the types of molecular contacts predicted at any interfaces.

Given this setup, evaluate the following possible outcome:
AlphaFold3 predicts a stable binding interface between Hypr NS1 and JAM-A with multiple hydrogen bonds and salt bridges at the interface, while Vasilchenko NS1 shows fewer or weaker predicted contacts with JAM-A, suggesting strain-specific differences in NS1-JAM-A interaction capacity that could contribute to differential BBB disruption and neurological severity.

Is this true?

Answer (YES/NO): NO